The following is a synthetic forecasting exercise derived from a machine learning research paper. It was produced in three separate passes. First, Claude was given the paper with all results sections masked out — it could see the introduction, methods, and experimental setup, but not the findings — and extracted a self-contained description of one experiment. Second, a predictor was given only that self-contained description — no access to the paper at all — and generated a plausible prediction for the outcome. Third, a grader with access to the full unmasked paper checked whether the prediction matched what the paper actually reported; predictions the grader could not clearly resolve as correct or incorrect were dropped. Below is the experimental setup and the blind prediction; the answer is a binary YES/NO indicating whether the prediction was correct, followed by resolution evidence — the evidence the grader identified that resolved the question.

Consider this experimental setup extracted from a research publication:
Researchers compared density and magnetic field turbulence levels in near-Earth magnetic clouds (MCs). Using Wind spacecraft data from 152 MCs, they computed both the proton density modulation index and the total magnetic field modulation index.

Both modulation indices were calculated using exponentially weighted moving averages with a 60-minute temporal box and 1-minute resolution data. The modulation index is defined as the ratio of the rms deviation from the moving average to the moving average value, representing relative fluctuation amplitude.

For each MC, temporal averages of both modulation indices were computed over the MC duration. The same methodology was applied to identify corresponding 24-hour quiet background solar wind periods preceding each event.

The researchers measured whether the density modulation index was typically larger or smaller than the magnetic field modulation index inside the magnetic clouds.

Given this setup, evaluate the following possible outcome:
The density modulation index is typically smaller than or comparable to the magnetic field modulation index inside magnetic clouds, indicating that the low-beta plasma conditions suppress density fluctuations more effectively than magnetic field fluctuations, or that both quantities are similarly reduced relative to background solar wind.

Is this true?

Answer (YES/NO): NO